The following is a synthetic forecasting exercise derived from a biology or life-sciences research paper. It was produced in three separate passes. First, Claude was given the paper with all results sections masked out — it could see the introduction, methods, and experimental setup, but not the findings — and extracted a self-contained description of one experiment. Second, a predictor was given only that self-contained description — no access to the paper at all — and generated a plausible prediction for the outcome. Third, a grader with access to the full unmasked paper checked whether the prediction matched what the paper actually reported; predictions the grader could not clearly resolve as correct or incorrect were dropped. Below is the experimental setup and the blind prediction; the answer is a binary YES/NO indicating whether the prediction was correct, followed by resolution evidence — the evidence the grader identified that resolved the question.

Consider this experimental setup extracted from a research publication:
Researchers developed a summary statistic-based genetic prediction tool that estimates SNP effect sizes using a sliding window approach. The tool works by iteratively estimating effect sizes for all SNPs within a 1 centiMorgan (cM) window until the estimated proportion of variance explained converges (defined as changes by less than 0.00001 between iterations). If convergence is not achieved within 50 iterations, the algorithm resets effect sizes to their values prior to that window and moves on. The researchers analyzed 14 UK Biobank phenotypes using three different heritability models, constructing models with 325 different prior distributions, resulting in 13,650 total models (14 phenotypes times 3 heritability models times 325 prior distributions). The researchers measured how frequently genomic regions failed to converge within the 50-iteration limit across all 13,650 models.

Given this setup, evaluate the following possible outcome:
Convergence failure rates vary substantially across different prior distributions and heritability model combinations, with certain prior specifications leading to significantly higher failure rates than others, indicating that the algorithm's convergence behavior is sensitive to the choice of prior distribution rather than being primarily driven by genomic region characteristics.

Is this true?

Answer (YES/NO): NO